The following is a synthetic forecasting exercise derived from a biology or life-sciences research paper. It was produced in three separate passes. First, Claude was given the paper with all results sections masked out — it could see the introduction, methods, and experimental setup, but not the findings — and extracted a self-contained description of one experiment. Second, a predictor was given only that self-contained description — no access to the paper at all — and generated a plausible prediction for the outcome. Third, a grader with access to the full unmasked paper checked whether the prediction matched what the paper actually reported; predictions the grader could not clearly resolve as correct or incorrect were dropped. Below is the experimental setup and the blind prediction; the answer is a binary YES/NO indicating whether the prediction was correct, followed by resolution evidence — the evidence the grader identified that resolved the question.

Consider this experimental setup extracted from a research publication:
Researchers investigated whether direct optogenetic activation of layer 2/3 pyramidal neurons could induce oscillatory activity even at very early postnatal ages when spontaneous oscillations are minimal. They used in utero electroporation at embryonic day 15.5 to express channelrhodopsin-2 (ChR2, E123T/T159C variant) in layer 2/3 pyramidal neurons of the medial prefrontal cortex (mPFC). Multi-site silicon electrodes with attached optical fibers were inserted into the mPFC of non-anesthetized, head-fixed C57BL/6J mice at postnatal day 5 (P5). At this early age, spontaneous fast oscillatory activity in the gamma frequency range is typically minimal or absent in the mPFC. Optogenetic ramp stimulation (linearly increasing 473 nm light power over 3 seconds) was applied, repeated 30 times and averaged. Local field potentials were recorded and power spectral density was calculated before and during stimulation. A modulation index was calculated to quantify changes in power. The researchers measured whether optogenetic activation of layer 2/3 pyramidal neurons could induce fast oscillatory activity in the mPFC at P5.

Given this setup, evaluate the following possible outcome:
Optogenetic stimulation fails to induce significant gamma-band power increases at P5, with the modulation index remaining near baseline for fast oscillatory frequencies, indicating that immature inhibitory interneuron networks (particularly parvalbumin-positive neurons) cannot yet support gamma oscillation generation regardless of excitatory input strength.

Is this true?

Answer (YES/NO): YES